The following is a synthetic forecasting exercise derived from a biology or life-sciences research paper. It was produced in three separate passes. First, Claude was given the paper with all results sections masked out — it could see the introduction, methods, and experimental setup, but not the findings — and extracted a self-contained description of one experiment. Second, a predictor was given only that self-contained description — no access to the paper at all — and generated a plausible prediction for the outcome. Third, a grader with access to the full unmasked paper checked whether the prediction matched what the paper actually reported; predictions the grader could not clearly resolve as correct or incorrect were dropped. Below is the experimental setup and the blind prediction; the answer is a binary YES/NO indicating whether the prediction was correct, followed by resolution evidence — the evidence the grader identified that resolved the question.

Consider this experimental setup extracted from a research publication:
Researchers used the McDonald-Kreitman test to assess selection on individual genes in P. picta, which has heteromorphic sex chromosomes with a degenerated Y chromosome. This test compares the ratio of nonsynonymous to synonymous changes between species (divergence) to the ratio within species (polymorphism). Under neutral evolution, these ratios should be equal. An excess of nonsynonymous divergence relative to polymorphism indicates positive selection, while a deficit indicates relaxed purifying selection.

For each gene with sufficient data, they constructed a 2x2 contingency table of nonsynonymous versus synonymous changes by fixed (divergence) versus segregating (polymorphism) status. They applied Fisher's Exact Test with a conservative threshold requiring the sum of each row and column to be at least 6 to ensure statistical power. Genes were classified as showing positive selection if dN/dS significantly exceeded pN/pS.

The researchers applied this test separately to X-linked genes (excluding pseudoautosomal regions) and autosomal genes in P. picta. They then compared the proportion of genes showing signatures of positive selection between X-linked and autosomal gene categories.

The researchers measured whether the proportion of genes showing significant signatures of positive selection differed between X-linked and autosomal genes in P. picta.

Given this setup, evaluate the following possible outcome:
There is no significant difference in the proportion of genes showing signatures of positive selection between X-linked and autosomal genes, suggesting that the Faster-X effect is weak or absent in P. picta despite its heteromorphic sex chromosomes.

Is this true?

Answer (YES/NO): NO